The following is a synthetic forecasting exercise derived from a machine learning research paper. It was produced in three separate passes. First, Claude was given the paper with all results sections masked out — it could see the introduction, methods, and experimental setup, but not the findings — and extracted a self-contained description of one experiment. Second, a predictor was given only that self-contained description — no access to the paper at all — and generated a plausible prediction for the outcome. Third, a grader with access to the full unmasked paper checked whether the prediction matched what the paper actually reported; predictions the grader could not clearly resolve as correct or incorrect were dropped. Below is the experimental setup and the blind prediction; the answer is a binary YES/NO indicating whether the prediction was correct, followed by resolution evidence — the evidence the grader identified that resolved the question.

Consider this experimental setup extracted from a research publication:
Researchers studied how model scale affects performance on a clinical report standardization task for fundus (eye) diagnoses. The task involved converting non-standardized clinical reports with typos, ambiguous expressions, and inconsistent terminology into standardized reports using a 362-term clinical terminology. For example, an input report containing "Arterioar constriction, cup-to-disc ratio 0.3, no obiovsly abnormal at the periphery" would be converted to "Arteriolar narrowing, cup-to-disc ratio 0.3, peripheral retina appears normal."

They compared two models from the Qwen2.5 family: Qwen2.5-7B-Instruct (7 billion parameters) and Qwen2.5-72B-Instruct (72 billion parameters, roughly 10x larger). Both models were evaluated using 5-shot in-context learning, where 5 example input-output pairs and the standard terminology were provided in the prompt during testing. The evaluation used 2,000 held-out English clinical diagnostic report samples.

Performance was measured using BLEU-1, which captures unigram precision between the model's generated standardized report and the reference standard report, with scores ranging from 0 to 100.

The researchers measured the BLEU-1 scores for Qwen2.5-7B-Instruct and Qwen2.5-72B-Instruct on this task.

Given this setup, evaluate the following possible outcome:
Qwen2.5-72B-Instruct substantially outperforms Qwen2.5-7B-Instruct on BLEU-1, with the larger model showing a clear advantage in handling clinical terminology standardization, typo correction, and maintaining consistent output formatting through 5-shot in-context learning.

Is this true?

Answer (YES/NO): NO